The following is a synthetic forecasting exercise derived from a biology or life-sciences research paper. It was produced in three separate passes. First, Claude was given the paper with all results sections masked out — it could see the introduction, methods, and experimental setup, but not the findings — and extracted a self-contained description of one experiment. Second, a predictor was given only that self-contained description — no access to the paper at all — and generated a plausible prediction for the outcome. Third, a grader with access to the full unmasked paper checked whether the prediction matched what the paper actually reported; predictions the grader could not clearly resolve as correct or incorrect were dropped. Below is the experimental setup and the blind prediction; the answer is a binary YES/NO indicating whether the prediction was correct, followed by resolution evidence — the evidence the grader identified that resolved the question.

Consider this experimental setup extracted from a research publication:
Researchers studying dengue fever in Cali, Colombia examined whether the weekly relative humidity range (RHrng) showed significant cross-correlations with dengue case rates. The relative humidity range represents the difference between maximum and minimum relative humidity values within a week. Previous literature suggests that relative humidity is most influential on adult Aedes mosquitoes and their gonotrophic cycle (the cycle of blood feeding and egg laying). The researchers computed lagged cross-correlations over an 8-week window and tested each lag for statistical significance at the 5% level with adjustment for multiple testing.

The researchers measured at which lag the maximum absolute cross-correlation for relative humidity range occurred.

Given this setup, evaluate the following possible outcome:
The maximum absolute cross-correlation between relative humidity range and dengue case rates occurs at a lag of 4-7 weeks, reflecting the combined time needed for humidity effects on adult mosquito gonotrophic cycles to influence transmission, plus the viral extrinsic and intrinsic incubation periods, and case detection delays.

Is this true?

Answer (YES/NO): YES